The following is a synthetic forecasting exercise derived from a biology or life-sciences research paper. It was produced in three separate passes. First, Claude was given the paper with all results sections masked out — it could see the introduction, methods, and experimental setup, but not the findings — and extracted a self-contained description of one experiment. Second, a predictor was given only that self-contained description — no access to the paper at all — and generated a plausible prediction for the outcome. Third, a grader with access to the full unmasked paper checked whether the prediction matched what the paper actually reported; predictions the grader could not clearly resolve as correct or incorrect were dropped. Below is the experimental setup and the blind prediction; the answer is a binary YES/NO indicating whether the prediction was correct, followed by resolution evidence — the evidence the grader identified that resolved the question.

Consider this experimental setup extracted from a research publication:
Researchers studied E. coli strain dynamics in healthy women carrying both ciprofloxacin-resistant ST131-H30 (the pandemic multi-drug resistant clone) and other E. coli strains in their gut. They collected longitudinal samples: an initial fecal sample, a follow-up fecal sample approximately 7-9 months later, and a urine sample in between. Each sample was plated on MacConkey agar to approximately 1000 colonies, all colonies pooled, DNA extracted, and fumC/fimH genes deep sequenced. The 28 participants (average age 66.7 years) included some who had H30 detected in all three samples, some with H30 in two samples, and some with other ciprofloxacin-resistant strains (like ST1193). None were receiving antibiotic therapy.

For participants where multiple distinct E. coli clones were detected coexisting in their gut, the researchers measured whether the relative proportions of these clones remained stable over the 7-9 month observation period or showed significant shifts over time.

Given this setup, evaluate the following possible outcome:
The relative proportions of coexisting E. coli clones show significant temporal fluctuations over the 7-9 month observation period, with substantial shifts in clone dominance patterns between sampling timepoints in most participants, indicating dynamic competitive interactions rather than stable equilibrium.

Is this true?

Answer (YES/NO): YES